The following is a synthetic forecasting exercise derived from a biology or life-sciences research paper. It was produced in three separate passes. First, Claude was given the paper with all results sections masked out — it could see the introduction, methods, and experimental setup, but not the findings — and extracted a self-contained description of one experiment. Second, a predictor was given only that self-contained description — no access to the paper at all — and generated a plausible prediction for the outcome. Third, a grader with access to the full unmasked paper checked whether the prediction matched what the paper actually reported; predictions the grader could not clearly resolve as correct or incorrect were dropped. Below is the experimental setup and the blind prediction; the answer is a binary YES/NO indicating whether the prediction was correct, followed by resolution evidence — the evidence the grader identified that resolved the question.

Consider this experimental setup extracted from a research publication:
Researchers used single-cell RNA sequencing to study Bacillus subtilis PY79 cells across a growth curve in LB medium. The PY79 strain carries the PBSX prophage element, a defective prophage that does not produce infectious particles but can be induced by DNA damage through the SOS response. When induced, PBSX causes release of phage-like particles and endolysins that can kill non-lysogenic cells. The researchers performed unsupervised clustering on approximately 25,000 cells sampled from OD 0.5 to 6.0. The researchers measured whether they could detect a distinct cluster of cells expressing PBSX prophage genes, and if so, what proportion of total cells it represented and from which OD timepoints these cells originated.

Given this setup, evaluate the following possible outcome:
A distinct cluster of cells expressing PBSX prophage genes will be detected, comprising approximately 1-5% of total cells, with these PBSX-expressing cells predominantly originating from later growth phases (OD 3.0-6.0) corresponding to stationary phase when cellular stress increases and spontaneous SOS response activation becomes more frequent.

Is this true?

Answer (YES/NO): NO